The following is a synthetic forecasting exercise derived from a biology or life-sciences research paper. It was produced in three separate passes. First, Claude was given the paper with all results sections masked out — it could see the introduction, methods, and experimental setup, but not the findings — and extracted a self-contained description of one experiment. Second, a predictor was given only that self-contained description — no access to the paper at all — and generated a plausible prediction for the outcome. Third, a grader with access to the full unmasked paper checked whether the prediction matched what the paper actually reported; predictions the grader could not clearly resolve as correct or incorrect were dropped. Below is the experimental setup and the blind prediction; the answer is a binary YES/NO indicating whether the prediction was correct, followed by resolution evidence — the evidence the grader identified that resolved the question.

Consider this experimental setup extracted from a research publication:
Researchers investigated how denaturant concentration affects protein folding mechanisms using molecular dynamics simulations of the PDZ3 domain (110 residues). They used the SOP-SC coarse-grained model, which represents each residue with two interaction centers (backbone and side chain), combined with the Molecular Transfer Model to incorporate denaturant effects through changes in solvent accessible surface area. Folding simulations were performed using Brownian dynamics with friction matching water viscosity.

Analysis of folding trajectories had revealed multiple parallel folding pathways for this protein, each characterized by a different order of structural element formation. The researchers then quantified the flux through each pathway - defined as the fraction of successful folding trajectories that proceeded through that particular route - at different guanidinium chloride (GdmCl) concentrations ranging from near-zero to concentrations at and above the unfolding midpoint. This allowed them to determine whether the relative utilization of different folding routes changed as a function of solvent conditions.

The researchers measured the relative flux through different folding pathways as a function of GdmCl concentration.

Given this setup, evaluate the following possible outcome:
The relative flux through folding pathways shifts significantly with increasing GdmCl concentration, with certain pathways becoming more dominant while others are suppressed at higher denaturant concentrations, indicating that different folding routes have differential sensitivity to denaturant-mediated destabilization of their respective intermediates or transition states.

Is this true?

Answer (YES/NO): YES